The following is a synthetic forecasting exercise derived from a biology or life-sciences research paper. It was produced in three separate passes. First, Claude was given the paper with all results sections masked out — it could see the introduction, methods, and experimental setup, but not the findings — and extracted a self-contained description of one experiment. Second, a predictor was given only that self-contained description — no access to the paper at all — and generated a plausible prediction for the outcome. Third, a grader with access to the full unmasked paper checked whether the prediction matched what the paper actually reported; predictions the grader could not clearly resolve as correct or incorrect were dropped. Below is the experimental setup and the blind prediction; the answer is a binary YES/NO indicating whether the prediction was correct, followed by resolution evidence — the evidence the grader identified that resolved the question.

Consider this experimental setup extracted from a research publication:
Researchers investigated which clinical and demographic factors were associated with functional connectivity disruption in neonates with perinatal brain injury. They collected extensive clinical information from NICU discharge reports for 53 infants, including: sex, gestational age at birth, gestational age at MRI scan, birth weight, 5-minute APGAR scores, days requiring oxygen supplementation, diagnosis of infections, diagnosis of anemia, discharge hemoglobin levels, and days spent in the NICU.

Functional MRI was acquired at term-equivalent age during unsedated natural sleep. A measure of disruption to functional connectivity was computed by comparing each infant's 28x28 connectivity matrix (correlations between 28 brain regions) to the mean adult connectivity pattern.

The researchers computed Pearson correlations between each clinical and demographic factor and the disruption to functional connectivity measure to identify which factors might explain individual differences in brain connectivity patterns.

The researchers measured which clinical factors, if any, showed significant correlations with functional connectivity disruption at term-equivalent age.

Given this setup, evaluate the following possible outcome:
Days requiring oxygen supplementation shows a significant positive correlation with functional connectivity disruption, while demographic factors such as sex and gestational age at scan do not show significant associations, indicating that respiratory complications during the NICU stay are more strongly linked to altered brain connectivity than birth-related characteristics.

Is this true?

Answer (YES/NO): NO